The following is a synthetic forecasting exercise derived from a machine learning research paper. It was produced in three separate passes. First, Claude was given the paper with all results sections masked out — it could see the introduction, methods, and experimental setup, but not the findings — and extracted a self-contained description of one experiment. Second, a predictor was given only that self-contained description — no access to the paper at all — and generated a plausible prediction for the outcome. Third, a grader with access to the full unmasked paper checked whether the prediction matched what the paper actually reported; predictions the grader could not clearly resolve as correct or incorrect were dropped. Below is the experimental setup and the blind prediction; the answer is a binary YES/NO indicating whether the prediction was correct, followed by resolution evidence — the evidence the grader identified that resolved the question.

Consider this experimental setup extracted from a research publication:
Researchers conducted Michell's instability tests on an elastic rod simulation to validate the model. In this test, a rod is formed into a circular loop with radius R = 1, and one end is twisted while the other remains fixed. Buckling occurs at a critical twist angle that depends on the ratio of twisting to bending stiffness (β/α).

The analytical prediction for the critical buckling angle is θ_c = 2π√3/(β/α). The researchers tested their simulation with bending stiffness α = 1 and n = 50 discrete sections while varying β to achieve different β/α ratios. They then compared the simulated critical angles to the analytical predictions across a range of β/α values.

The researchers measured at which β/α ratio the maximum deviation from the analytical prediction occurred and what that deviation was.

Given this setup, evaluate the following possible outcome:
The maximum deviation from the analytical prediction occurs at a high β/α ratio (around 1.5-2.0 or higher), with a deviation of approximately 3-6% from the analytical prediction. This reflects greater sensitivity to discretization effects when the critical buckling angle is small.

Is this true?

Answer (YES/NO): NO